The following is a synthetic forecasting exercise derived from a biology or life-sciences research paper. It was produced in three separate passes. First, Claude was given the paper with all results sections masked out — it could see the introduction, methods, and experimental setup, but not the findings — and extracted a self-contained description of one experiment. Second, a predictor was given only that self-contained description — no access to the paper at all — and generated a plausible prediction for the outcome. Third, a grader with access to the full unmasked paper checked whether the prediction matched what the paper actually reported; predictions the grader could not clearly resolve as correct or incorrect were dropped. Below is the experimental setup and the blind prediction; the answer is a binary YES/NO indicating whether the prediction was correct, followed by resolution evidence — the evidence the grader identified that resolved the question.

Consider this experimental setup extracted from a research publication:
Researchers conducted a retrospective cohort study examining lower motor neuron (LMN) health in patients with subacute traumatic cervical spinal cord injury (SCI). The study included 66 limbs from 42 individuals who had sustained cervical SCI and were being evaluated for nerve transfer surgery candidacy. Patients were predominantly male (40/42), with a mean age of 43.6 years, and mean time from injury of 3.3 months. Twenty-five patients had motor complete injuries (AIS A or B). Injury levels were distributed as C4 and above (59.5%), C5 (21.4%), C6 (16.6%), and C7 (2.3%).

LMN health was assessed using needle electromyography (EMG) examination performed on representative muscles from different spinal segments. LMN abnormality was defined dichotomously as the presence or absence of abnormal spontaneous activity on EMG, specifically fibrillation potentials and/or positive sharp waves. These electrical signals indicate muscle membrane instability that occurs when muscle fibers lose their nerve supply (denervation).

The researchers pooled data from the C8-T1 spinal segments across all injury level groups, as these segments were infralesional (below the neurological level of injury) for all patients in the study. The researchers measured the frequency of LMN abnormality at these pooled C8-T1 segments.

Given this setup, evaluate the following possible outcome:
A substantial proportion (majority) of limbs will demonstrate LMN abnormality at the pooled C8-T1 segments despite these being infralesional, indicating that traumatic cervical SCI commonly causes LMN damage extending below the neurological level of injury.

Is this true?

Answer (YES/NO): YES